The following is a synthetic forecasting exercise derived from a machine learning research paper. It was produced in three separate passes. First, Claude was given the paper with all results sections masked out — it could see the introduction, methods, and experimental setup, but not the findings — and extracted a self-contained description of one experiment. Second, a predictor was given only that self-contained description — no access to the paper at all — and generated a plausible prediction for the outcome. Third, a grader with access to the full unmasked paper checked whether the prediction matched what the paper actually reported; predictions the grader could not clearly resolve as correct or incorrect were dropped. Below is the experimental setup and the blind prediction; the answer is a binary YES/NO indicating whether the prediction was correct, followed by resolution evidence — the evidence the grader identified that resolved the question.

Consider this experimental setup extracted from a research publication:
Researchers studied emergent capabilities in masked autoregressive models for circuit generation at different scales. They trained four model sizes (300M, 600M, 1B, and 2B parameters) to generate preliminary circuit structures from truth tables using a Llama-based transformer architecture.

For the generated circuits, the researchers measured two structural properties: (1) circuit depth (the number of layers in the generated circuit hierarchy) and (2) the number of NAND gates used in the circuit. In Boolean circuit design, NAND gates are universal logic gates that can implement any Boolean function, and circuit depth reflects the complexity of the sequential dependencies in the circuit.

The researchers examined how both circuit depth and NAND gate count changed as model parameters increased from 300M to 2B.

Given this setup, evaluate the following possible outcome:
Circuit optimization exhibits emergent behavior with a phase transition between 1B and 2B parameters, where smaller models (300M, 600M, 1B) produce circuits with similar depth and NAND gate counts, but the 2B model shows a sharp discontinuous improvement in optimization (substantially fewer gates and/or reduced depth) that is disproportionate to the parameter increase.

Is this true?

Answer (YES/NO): YES